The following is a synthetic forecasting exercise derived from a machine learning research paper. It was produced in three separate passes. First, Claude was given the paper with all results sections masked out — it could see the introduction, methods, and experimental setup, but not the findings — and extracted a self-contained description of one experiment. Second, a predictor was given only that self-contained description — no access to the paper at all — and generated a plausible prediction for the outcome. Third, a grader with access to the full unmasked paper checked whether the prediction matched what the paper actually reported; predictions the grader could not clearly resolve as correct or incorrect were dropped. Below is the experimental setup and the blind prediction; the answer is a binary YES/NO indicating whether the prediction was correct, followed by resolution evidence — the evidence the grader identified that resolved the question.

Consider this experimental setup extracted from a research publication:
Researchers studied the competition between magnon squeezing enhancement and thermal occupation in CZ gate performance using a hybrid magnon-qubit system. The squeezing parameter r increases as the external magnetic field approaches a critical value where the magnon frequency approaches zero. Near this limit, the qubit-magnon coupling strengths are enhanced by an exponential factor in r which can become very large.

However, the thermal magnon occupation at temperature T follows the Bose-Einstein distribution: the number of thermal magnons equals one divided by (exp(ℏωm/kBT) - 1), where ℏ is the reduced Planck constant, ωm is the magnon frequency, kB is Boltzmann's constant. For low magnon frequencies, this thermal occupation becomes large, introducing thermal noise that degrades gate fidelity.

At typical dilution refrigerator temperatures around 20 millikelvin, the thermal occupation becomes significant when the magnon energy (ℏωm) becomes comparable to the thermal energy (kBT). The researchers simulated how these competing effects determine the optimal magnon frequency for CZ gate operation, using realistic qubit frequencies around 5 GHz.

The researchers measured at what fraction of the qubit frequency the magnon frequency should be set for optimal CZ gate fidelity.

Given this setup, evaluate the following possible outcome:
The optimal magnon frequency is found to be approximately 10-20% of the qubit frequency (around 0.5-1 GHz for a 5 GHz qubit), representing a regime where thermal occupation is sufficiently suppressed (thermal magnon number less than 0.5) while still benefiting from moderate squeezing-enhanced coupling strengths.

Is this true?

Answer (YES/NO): NO